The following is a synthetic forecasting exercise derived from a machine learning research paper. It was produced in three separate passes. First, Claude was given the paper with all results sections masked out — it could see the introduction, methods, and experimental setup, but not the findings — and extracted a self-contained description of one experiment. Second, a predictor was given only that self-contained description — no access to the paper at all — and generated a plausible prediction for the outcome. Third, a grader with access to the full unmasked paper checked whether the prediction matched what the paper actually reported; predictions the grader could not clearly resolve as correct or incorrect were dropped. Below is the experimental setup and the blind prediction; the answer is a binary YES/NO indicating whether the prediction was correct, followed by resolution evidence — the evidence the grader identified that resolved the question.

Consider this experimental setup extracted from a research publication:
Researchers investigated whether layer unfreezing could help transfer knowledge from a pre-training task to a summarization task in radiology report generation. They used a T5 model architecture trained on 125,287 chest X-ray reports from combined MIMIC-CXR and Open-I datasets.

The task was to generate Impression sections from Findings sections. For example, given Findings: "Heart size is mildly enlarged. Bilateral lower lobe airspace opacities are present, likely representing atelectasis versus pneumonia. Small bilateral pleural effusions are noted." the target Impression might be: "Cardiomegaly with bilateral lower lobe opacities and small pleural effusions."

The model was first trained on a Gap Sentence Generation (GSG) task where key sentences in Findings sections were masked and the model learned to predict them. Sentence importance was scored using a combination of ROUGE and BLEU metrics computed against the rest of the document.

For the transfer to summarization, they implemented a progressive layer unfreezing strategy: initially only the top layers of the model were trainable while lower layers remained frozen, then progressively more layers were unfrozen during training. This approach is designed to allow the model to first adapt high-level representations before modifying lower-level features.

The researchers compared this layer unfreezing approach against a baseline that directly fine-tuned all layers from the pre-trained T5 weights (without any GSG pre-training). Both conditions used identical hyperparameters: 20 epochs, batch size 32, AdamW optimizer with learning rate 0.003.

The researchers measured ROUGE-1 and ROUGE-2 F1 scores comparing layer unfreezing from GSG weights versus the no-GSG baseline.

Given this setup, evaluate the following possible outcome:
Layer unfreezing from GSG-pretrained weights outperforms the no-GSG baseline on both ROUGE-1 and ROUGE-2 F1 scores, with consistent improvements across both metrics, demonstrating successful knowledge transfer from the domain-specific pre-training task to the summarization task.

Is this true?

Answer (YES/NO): NO